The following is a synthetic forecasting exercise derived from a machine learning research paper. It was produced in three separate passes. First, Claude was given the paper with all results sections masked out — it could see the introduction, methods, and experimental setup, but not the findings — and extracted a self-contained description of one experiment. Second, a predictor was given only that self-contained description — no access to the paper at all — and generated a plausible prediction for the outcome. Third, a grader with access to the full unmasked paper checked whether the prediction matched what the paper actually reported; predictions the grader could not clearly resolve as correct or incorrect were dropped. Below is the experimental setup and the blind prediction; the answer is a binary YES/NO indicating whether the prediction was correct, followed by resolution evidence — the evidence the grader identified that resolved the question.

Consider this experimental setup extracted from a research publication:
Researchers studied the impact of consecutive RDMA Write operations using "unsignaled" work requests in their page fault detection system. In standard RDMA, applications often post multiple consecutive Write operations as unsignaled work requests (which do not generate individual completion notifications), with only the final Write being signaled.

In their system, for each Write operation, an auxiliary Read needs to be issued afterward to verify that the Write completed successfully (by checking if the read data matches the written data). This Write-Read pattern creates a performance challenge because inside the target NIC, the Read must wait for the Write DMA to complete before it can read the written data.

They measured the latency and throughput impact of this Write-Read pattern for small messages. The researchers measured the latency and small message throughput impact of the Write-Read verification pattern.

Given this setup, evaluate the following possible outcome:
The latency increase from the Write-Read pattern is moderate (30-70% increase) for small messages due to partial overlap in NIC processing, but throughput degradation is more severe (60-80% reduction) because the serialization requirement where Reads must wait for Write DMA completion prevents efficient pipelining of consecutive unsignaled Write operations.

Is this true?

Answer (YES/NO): NO